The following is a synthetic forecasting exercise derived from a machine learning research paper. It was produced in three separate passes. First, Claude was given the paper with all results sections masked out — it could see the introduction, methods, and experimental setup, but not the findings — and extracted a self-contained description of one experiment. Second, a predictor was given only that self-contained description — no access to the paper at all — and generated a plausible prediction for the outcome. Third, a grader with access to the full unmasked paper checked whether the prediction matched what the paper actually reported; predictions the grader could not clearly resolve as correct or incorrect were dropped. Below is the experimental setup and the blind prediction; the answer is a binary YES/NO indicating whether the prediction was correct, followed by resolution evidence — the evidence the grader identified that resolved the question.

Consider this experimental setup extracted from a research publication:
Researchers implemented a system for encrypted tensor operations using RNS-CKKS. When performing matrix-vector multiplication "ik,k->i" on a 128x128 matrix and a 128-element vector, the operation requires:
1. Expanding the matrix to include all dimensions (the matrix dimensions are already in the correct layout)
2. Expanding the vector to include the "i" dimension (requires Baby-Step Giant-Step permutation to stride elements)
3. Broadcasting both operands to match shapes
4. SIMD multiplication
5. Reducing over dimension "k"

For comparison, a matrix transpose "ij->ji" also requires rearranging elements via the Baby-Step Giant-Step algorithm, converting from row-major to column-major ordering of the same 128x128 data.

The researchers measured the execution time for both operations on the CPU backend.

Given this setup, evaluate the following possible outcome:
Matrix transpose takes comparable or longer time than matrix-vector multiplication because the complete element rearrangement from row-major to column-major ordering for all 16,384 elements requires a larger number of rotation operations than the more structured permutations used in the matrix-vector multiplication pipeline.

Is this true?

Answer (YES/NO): NO